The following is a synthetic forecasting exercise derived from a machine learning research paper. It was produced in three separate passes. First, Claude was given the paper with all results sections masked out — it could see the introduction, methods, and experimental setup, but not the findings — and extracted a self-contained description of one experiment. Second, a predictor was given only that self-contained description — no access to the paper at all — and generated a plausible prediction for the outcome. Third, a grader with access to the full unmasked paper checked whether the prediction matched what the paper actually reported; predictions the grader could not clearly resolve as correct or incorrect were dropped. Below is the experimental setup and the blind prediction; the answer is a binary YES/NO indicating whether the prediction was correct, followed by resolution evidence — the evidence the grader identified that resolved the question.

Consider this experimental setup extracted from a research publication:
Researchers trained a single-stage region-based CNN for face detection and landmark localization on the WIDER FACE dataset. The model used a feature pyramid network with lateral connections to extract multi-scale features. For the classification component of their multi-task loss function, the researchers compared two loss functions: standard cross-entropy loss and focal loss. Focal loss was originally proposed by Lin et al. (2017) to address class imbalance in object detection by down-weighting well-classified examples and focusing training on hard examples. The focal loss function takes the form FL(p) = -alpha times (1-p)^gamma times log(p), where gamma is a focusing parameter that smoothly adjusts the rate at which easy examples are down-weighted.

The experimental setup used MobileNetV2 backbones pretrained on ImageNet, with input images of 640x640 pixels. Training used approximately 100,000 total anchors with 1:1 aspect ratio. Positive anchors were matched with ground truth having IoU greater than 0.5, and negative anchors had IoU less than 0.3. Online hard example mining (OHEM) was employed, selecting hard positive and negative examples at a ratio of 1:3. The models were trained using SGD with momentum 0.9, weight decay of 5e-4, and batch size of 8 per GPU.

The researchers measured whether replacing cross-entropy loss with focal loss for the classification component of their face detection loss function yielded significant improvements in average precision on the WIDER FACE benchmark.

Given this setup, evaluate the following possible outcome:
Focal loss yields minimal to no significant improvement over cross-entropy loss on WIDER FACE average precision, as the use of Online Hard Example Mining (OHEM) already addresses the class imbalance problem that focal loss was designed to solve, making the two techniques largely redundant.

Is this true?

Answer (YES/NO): YES